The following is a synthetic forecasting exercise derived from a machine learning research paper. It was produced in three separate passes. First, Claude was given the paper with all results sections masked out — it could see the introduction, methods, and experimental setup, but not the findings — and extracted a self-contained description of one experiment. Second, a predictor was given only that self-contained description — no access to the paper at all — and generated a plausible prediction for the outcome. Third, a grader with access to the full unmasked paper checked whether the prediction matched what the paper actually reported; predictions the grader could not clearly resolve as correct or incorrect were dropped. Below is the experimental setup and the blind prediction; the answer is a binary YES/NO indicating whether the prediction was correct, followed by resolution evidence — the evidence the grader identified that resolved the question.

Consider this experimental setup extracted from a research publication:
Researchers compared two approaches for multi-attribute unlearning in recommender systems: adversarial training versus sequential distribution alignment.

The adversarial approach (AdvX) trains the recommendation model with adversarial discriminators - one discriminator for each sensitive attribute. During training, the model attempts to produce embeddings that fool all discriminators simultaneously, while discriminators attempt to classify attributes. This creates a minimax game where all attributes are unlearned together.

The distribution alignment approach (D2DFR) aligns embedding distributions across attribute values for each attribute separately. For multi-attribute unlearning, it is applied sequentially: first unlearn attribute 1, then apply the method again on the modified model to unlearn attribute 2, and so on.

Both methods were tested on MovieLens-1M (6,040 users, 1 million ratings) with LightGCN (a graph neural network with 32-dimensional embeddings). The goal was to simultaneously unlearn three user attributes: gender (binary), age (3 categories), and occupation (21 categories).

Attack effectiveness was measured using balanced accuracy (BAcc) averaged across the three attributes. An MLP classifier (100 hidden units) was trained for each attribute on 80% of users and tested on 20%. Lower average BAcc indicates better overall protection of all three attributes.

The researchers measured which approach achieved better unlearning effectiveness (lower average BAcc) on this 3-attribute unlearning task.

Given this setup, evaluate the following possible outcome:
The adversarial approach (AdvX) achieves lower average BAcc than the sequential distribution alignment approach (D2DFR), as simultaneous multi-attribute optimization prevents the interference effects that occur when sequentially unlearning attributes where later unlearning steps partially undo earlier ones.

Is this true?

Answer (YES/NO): YES